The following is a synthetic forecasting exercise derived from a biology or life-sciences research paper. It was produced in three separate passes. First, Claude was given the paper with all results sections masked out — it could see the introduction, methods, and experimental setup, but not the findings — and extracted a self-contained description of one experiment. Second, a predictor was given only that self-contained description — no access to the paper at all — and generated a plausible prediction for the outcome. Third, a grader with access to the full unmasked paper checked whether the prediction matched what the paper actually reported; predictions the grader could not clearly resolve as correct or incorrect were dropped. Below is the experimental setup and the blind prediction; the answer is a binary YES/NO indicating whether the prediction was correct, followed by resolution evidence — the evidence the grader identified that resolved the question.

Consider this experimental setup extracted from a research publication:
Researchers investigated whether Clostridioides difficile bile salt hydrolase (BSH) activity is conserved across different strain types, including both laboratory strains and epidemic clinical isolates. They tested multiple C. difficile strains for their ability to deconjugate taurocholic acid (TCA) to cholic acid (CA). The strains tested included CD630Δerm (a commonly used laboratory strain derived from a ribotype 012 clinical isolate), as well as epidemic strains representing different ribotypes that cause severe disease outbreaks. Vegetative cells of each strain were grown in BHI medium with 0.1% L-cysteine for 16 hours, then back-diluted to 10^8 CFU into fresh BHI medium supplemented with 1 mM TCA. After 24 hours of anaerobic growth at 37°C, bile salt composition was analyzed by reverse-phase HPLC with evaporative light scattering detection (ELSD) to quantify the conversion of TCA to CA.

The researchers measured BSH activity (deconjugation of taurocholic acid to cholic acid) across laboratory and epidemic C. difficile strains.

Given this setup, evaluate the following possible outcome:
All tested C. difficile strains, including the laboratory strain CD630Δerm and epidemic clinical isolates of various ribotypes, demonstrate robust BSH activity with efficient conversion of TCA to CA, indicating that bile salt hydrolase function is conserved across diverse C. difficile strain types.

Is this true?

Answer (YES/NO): NO